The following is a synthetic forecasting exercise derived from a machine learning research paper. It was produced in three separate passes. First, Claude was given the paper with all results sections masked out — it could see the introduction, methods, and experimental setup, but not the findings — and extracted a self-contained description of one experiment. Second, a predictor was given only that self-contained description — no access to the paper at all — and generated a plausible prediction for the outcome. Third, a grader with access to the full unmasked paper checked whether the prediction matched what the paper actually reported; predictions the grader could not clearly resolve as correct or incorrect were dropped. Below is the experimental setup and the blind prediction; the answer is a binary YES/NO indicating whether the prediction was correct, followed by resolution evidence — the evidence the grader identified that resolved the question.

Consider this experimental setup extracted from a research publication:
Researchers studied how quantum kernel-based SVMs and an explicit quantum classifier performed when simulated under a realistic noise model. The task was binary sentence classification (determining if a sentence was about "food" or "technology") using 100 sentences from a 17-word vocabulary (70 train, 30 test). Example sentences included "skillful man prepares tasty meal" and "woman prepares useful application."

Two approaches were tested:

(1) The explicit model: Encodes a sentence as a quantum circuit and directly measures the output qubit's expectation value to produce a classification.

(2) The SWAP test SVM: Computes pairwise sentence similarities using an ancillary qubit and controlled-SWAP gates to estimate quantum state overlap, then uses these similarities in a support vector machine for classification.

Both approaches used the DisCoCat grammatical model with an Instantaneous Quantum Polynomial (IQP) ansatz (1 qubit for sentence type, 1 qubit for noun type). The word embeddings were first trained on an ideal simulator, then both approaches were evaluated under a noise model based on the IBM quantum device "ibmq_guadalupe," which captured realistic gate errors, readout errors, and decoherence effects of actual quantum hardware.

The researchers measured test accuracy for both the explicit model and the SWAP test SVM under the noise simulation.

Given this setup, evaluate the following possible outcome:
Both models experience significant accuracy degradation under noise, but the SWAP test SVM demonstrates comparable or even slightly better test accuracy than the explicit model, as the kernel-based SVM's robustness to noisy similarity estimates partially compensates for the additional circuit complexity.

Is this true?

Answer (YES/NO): NO